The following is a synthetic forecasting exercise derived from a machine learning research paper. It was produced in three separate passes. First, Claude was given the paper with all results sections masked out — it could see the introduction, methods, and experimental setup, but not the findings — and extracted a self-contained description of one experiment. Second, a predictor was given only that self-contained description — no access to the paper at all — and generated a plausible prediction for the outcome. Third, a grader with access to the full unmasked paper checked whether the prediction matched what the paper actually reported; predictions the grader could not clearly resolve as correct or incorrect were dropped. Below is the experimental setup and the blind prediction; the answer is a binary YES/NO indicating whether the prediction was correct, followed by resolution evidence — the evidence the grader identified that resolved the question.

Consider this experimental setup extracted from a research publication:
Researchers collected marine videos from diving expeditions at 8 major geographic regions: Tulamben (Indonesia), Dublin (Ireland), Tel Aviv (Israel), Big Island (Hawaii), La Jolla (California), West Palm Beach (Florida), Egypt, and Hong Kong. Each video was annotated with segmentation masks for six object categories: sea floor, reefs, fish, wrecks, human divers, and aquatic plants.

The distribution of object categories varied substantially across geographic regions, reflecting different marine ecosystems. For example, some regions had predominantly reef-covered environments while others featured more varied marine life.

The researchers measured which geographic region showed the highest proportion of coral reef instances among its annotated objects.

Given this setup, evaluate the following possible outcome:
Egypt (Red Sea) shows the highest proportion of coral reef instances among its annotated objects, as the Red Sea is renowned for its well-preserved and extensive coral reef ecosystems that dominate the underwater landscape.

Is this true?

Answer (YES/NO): NO